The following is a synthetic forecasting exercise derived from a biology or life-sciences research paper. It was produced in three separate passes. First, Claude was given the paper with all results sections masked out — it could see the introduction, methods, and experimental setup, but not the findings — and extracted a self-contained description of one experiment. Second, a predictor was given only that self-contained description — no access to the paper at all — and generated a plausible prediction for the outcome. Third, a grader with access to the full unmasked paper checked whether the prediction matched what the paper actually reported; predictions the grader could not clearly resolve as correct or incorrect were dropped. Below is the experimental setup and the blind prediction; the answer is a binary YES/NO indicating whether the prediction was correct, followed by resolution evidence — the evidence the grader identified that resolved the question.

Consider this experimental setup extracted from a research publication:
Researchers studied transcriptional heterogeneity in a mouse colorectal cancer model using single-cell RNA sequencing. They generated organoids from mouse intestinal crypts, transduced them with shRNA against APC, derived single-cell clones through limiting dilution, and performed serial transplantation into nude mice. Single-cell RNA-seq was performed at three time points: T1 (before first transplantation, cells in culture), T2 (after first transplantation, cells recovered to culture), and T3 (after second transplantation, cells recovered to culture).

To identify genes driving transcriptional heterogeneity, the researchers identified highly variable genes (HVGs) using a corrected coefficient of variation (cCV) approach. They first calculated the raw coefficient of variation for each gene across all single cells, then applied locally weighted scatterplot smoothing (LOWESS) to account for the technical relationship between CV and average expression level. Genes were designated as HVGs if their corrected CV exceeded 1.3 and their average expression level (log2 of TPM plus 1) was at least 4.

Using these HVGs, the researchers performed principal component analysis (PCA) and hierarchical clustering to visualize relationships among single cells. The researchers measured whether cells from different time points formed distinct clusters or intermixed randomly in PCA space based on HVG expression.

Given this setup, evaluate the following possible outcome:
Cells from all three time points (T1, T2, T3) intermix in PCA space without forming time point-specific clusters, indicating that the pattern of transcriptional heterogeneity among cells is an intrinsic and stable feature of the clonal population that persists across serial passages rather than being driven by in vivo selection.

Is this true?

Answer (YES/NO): NO